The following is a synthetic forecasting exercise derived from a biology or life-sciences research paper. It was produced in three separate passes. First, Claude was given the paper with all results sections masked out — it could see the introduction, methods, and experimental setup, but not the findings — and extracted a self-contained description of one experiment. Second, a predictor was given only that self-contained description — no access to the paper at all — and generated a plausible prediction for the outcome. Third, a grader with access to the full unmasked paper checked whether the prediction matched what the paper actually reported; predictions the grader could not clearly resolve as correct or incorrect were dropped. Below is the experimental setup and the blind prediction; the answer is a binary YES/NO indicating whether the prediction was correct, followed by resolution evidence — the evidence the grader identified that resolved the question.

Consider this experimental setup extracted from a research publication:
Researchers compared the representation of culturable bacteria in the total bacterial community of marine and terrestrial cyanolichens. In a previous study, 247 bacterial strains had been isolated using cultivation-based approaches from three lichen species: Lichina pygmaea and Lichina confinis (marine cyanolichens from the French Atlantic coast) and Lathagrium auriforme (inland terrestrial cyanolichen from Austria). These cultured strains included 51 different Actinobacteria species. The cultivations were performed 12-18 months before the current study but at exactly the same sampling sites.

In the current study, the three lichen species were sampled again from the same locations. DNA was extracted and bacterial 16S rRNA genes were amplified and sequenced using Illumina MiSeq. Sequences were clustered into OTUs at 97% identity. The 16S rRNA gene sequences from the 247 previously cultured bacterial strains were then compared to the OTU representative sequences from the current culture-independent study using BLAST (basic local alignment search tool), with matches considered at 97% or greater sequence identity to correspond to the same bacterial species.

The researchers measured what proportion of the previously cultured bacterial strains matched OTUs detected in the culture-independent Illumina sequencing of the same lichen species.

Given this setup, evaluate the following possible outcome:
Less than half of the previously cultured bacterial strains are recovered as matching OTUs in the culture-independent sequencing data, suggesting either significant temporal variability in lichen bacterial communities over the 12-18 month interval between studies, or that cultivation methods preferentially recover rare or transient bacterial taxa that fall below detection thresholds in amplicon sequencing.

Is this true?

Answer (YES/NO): YES